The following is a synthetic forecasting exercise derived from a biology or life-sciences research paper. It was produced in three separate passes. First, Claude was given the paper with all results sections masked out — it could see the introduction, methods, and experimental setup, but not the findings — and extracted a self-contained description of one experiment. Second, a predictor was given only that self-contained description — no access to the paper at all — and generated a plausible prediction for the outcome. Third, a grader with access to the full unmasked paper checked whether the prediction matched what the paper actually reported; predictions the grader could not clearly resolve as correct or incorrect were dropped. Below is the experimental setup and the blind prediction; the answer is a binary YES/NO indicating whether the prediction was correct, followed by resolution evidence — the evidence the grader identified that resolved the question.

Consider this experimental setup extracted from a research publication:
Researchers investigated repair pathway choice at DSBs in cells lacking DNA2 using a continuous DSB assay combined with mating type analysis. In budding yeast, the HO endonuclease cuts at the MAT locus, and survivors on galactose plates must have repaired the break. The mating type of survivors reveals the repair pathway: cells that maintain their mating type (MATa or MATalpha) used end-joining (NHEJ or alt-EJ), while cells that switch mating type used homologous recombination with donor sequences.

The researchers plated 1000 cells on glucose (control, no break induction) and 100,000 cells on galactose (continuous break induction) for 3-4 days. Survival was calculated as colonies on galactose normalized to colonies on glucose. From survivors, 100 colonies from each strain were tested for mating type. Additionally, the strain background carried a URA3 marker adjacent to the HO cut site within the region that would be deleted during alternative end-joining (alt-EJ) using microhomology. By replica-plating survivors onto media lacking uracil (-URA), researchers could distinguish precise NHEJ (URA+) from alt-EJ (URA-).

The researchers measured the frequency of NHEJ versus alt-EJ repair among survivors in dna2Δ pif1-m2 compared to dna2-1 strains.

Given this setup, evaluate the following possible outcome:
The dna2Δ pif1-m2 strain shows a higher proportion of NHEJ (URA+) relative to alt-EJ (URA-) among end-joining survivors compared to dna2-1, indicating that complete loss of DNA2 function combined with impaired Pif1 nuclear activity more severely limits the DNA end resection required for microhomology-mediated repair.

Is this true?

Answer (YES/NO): NO